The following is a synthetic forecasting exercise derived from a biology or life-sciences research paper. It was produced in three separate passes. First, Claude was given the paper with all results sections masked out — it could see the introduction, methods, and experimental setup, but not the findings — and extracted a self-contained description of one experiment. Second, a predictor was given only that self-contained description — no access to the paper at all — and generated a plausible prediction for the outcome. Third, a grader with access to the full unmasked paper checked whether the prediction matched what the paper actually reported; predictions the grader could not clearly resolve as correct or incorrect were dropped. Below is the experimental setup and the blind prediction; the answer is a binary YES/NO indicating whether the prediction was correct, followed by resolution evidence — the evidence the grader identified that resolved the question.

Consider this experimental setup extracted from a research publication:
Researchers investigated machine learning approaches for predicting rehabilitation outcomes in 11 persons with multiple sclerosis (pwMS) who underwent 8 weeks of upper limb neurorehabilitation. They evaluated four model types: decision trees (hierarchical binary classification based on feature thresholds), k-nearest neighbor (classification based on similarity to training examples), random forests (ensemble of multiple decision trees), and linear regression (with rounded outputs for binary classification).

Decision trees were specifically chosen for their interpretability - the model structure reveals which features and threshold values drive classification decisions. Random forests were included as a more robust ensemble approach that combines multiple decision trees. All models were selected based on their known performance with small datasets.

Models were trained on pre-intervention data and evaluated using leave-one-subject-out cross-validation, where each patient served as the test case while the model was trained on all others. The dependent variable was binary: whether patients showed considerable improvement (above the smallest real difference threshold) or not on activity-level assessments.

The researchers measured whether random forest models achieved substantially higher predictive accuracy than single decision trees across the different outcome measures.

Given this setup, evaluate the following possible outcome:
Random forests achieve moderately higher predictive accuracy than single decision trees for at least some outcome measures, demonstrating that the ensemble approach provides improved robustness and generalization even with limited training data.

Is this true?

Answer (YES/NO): NO